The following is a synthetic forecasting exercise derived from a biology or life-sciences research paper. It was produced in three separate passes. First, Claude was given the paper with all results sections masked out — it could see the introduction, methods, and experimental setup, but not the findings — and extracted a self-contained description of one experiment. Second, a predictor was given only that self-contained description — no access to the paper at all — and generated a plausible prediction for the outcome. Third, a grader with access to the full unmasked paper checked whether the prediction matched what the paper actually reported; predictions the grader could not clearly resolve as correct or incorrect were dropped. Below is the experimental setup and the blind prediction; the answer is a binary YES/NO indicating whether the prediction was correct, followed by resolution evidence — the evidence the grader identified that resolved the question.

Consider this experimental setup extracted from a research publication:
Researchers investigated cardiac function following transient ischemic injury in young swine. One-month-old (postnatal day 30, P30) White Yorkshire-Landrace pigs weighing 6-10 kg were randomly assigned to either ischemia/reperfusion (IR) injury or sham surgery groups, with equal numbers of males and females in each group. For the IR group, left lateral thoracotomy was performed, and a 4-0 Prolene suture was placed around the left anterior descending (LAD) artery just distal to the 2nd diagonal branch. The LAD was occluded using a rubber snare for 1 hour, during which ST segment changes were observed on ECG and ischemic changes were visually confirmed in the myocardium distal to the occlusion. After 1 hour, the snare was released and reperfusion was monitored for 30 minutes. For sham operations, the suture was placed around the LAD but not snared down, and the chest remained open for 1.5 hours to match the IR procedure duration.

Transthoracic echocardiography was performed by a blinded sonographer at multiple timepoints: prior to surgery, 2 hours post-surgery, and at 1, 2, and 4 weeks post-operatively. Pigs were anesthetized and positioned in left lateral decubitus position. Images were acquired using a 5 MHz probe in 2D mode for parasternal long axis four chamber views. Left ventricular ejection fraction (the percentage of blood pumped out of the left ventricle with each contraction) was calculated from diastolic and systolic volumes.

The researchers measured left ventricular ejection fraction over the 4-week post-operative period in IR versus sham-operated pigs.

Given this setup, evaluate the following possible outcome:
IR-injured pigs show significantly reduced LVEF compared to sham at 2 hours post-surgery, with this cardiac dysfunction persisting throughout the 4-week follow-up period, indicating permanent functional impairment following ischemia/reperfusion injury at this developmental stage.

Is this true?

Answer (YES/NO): YES